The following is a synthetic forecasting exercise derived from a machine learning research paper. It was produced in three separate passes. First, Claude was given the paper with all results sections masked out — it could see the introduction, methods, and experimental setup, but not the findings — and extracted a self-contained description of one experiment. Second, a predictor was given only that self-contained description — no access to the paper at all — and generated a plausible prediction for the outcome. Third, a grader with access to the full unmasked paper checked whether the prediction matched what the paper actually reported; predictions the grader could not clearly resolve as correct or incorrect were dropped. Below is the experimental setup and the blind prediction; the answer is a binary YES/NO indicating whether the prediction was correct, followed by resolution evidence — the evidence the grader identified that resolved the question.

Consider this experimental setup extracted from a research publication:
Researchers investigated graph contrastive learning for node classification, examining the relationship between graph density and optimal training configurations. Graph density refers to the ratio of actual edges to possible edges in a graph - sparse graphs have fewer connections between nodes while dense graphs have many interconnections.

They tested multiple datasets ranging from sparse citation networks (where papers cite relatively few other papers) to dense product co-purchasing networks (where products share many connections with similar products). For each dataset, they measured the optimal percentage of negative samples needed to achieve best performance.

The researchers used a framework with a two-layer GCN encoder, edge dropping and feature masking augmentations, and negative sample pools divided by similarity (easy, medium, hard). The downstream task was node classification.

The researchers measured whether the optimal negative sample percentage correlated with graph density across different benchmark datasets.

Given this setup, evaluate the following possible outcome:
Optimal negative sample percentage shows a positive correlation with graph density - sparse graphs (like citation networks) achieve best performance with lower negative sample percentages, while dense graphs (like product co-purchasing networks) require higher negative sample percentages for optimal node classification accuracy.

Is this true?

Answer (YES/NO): NO